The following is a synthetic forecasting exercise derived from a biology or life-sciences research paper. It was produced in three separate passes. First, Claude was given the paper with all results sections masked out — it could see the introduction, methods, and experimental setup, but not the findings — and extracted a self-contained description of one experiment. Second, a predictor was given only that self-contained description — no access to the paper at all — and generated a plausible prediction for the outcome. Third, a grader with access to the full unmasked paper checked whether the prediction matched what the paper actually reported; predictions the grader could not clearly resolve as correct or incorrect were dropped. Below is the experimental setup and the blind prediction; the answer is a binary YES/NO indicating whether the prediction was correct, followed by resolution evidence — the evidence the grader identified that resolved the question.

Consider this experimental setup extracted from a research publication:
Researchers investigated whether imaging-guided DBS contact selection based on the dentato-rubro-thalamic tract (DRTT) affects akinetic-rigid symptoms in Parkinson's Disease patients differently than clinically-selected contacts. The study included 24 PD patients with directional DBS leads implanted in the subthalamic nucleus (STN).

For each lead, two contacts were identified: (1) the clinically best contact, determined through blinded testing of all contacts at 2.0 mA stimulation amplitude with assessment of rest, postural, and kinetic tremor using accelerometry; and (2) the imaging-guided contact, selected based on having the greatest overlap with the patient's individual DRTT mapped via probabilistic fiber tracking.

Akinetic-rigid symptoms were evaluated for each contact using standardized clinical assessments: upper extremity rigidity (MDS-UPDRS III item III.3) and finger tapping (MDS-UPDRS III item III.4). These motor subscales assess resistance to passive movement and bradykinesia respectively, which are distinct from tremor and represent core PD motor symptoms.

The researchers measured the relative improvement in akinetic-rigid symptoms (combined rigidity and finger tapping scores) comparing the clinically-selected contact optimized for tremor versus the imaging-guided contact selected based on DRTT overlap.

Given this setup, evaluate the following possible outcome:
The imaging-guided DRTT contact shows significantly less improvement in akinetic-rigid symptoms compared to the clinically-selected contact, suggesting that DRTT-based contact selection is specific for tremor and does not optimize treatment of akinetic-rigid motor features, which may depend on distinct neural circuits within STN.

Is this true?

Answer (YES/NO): YES